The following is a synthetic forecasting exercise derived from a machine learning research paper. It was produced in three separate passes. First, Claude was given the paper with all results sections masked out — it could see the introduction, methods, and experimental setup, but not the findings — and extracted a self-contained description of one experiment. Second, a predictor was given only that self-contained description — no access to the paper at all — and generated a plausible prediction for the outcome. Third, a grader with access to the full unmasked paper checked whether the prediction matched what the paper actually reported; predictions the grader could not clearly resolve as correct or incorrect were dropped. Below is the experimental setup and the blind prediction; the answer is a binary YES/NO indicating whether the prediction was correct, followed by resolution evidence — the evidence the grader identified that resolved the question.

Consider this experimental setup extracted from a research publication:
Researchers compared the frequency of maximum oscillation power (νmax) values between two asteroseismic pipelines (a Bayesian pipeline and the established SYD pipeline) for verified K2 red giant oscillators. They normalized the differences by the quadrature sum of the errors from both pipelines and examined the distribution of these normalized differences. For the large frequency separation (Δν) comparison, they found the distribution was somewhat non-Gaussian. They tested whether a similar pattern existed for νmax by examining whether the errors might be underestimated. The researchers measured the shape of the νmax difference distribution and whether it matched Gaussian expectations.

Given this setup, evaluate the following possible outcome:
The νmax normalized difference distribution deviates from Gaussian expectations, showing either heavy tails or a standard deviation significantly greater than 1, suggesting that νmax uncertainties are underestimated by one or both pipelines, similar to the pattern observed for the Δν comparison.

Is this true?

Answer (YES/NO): YES